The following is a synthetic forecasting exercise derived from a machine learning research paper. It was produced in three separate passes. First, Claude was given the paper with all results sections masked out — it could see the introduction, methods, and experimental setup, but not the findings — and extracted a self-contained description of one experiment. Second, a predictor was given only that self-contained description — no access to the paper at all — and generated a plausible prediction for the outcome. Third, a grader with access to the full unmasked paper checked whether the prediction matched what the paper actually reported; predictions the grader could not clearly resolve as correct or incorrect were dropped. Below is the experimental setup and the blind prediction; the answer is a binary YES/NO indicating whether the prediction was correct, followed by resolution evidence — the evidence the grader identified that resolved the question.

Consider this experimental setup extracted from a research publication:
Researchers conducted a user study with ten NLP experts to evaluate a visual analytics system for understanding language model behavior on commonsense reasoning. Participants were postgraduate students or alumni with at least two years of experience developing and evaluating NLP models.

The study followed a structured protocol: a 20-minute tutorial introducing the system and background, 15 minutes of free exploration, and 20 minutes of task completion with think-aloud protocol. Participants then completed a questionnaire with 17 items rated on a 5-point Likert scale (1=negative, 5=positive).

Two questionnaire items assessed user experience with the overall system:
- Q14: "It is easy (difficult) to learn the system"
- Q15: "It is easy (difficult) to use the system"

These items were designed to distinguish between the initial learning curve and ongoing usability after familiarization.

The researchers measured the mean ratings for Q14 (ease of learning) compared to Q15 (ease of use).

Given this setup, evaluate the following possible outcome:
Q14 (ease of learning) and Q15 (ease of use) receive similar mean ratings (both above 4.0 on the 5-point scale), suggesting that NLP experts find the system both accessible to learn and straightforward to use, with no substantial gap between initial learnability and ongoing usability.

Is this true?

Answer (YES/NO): NO